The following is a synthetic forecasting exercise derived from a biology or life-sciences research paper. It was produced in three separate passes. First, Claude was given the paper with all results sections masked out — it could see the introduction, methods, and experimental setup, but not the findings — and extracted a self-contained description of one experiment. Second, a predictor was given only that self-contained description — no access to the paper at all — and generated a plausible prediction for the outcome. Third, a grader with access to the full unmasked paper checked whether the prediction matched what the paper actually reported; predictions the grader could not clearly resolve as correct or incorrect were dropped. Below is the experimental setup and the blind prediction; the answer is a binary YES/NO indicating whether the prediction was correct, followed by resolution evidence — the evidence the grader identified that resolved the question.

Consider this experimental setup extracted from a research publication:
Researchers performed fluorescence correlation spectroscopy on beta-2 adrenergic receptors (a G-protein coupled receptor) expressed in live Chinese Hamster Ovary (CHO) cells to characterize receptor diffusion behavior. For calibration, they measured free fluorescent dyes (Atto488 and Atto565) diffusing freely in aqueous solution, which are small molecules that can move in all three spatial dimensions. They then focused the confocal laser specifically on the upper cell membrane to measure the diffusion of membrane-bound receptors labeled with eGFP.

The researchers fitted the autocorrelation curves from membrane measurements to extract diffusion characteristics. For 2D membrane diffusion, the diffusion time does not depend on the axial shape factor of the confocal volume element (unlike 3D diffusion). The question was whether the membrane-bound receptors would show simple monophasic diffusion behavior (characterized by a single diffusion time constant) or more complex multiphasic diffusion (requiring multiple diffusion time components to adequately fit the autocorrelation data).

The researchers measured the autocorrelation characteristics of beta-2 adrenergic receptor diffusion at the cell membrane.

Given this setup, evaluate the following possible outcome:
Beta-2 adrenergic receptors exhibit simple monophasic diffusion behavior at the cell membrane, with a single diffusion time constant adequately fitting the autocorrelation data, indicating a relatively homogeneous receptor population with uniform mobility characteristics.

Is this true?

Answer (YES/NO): NO